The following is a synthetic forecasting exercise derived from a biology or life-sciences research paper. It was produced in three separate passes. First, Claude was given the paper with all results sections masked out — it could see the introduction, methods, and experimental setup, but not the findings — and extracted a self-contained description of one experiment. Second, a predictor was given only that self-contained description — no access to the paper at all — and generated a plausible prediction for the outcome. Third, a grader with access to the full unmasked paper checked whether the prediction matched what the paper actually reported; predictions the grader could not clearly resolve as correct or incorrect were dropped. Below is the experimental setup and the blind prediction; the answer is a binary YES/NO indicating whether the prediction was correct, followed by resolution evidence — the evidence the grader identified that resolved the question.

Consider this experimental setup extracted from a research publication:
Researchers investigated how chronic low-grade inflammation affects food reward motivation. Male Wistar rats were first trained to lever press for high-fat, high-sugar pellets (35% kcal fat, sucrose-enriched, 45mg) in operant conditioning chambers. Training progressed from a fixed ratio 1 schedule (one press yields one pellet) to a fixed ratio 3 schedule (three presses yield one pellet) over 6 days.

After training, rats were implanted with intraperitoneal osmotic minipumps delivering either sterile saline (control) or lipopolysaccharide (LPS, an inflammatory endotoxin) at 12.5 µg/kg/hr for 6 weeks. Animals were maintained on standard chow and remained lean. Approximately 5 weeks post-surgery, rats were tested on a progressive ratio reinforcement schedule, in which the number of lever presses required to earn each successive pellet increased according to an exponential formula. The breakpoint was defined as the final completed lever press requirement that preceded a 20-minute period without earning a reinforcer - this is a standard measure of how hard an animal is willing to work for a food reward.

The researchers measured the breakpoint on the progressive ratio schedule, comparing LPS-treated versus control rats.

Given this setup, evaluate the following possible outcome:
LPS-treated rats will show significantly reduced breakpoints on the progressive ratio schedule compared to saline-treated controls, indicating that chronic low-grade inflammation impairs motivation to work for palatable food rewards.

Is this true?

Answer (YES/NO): NO